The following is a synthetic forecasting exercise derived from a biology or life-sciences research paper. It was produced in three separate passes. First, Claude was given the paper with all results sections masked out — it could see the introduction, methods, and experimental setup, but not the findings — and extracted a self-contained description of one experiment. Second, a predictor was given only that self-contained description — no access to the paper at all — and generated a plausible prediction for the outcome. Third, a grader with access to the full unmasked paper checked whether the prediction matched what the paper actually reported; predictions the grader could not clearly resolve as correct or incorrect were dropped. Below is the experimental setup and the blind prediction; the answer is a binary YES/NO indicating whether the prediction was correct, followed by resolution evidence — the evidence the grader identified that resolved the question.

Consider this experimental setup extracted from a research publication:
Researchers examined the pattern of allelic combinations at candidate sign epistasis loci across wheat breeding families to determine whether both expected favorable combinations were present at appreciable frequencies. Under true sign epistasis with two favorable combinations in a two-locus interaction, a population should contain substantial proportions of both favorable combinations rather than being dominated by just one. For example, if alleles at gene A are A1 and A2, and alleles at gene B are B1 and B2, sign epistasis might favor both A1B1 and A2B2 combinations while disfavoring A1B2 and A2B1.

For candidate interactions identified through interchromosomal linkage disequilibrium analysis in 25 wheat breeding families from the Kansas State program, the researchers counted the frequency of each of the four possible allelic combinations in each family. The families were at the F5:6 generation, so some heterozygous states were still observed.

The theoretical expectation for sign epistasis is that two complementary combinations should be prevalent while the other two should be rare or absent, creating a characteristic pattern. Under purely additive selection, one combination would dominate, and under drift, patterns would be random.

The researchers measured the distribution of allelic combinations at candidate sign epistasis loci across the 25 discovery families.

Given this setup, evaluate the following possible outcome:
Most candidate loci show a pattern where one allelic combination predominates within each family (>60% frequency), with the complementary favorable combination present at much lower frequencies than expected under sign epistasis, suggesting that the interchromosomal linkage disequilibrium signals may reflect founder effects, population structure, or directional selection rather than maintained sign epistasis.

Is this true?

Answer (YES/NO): NO